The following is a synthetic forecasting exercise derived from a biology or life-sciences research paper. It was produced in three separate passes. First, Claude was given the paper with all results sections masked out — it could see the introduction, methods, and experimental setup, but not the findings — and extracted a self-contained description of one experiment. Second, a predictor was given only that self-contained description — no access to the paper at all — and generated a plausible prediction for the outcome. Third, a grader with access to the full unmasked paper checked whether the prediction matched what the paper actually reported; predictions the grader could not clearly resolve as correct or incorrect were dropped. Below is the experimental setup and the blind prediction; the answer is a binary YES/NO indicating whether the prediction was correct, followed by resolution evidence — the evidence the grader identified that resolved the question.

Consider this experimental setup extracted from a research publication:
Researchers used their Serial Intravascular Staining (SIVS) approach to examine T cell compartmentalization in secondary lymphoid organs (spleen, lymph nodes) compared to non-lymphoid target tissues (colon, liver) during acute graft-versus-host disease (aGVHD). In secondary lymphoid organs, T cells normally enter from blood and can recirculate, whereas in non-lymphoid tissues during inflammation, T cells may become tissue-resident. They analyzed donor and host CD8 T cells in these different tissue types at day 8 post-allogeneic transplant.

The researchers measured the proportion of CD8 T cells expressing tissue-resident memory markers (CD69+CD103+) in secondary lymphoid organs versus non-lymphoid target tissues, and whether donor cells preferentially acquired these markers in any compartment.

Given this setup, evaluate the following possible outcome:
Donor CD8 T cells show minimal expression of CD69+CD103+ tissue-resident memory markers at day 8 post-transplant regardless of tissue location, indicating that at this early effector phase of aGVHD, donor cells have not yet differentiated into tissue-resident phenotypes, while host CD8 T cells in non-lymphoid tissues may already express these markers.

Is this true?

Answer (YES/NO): NO